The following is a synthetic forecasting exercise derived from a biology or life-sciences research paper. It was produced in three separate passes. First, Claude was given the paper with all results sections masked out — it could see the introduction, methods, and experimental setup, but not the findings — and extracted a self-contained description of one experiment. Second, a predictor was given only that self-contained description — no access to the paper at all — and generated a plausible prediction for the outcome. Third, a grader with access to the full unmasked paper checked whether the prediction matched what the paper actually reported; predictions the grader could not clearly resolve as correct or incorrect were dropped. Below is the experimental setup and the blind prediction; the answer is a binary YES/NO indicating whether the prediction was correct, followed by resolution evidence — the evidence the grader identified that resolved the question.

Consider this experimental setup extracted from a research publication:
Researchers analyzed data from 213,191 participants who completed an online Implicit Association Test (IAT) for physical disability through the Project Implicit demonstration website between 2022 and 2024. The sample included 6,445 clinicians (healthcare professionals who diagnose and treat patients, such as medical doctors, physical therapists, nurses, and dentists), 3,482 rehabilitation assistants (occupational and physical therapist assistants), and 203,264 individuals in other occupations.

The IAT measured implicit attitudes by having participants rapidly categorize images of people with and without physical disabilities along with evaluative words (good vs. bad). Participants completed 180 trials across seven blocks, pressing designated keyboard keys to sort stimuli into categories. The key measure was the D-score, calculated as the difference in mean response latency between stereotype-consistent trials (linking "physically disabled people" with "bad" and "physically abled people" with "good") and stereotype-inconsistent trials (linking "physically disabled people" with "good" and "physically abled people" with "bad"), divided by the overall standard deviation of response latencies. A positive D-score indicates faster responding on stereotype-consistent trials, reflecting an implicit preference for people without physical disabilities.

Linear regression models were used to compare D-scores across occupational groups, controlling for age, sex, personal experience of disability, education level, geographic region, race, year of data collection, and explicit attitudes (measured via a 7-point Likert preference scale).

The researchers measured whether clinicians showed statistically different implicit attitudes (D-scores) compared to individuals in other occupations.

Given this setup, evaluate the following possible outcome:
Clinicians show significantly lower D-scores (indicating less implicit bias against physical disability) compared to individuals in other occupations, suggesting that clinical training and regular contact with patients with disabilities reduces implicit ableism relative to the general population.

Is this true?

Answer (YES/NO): NO